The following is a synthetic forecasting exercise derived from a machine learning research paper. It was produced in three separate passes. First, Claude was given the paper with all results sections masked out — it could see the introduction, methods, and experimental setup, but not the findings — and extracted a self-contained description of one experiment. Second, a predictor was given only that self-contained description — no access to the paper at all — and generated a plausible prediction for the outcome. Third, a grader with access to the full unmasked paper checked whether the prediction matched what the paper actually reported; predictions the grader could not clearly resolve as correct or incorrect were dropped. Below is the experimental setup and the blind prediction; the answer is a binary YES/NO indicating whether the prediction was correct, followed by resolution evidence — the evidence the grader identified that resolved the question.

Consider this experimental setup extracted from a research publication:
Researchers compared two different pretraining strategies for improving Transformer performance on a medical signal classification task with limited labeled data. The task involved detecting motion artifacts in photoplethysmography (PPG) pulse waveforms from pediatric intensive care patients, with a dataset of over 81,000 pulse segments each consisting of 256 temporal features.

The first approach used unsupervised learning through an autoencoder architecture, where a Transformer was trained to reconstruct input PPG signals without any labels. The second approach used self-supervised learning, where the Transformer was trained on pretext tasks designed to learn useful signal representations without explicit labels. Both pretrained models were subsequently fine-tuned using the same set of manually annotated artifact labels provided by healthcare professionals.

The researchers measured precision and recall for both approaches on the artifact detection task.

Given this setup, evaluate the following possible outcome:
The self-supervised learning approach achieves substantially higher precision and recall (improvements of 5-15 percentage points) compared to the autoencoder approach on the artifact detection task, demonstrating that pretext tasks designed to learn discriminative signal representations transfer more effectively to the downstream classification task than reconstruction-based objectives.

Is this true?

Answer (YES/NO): NO